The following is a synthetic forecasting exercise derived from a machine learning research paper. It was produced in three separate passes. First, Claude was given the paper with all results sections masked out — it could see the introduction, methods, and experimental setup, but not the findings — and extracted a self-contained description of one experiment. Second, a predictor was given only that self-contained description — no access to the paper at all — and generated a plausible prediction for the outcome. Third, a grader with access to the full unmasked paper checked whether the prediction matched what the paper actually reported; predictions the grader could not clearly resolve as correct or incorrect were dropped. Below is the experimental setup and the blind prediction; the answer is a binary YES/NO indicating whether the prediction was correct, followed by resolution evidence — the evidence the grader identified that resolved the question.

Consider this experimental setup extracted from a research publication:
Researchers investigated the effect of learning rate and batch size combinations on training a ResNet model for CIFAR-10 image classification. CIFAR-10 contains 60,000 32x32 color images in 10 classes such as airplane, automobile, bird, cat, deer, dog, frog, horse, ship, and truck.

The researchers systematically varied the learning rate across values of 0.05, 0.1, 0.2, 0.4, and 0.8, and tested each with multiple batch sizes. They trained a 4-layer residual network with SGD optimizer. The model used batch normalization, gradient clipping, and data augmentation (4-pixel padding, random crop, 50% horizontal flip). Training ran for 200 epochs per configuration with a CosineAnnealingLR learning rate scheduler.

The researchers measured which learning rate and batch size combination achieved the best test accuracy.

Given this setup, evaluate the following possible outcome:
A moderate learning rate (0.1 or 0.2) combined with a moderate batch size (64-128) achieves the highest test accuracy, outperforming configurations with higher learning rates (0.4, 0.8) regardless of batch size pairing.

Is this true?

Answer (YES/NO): YES